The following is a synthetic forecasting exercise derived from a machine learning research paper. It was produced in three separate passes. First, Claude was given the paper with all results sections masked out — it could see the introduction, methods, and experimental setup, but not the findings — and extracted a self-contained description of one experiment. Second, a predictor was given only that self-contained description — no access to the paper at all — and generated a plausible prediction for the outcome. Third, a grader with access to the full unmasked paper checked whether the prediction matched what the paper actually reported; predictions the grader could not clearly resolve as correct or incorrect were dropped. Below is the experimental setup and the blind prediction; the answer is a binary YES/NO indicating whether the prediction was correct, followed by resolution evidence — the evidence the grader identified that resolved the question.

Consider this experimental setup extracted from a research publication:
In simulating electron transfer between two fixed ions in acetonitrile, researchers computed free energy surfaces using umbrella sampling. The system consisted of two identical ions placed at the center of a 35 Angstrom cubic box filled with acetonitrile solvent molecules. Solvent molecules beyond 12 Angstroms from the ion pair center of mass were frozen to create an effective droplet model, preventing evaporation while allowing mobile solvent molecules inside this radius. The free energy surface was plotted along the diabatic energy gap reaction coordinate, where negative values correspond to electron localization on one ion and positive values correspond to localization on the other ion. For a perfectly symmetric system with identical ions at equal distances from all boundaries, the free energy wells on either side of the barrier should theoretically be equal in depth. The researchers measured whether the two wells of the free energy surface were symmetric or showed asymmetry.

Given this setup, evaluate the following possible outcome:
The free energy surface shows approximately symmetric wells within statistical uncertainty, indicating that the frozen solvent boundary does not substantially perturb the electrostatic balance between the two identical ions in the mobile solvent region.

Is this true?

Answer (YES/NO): NO